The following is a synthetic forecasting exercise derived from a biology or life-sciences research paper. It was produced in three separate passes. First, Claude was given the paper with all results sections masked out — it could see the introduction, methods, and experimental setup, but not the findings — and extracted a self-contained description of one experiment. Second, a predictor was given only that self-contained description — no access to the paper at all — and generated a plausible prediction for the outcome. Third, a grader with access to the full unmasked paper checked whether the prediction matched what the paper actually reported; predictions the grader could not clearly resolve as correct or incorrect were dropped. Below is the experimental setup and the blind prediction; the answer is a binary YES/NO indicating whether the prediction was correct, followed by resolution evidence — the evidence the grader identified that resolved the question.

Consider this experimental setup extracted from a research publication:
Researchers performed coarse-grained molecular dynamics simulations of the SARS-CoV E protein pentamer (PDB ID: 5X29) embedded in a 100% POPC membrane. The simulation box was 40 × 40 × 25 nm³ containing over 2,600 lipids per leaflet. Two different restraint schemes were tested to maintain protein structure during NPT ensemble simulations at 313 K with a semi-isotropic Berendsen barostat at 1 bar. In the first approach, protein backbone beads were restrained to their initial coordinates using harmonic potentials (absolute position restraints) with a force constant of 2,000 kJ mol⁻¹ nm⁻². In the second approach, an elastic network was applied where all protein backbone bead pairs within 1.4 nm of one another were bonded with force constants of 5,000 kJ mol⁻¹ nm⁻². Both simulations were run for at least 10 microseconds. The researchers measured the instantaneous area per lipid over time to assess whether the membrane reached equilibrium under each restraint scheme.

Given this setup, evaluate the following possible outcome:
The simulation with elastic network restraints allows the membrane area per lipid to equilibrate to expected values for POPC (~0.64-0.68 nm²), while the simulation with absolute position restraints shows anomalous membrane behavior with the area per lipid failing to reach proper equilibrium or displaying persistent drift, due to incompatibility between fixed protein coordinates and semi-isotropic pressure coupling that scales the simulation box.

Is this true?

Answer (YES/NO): NO